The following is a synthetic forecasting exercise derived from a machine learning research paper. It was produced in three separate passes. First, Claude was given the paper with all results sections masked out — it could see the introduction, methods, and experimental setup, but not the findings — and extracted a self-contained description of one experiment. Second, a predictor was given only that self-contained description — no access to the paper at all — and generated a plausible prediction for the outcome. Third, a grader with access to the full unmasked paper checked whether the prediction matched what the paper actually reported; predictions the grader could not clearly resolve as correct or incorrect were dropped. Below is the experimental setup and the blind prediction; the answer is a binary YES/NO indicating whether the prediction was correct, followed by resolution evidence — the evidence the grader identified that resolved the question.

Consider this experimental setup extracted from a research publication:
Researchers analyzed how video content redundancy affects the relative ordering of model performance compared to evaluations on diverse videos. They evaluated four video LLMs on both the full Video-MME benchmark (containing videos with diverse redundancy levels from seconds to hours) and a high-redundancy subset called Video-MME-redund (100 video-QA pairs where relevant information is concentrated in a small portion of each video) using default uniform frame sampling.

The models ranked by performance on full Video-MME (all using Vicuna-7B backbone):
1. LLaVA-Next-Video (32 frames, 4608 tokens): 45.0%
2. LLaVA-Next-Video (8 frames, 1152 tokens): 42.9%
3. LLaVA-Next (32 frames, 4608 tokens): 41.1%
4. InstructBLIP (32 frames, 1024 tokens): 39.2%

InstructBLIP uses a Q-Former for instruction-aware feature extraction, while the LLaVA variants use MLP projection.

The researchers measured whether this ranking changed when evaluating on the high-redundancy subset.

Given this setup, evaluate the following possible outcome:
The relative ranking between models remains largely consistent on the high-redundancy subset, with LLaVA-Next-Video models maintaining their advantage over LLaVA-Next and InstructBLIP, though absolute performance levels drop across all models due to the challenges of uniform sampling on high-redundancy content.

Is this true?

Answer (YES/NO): YES